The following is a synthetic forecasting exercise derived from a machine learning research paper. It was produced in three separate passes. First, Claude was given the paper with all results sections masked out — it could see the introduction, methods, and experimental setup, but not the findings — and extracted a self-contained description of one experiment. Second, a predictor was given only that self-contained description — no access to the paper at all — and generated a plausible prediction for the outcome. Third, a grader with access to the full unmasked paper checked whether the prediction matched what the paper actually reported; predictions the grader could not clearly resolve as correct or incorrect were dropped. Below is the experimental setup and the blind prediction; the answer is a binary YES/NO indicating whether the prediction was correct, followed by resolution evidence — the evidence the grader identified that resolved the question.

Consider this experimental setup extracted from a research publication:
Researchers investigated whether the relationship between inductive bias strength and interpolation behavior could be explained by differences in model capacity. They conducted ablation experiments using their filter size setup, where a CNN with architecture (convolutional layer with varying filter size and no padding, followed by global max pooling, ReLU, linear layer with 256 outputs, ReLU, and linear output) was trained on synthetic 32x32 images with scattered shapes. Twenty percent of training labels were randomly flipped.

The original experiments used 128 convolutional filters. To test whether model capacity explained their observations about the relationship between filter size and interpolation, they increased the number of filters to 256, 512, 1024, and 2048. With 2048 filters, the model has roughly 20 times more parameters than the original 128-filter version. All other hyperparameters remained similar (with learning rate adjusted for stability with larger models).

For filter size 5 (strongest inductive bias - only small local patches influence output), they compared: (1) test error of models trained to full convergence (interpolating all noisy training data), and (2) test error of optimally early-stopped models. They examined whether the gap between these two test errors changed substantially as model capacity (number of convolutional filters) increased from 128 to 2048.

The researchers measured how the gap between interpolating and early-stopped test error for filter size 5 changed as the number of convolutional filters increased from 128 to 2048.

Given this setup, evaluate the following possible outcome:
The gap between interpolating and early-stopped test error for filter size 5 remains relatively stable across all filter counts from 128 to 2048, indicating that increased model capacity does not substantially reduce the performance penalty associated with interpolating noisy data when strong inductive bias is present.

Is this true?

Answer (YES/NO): YES